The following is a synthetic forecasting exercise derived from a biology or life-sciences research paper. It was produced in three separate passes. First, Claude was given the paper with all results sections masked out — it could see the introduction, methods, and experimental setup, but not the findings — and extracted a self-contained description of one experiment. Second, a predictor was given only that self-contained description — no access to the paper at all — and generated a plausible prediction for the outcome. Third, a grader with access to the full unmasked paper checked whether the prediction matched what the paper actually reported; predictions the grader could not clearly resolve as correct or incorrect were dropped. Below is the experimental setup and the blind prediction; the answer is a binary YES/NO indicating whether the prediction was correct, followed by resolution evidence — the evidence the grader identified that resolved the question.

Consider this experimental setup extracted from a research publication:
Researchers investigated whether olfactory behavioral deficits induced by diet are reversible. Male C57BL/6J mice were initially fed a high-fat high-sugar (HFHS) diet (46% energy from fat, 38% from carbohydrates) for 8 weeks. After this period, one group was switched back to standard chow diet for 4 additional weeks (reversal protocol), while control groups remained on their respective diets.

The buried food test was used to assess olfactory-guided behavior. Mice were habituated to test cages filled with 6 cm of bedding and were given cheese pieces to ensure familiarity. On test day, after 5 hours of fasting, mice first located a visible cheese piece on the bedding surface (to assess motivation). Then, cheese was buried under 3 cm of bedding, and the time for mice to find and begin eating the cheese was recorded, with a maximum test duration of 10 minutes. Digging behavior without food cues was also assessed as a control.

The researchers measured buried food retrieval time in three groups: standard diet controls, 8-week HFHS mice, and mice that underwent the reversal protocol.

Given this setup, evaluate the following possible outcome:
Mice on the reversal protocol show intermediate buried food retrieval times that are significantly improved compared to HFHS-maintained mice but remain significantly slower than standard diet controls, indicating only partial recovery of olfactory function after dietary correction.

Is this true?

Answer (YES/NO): NO